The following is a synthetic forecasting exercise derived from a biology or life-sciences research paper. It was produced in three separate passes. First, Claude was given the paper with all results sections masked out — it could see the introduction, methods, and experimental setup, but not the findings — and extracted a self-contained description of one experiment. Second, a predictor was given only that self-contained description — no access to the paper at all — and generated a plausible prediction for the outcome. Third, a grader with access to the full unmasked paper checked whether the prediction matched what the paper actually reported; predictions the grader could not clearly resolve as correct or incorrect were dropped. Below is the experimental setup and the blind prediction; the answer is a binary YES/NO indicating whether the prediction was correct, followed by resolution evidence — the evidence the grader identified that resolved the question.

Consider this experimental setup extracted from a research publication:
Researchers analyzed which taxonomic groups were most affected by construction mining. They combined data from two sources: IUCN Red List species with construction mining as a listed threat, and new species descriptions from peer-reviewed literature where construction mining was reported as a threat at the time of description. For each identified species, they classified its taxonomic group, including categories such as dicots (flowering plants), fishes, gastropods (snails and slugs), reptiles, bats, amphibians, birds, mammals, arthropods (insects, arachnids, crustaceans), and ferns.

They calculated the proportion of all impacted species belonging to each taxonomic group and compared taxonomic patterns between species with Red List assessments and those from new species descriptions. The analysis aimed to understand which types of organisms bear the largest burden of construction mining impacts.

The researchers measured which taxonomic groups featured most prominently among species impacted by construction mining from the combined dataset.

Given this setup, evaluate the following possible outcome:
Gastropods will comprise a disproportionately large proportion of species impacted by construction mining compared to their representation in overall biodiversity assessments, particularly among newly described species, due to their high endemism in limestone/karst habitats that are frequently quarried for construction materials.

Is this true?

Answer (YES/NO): NO